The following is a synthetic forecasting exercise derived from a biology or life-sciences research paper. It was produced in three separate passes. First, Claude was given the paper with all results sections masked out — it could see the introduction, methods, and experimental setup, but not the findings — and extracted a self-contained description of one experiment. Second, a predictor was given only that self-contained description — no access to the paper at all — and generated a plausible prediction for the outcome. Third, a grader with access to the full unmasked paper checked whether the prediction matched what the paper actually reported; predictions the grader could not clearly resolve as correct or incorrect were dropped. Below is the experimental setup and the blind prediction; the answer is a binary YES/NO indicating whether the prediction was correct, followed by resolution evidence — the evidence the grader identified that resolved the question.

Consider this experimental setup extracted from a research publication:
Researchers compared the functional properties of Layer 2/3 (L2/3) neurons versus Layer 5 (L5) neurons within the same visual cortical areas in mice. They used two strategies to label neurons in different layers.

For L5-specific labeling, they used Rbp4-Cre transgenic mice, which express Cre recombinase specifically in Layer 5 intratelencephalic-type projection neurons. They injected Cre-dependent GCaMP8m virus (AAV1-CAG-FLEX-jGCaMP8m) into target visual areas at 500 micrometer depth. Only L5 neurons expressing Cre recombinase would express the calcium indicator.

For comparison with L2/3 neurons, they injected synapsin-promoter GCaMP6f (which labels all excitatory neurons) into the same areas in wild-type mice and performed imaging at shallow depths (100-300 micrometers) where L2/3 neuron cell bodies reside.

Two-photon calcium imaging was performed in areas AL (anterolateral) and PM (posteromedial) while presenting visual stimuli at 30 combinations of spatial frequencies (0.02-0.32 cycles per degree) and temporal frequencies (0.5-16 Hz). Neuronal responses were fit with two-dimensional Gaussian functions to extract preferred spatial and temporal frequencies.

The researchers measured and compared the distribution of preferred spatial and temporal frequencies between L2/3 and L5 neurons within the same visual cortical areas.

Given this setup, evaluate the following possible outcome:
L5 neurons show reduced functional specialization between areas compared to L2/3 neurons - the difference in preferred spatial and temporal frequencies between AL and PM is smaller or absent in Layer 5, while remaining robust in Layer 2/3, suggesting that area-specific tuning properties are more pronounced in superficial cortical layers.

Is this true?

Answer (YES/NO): NO